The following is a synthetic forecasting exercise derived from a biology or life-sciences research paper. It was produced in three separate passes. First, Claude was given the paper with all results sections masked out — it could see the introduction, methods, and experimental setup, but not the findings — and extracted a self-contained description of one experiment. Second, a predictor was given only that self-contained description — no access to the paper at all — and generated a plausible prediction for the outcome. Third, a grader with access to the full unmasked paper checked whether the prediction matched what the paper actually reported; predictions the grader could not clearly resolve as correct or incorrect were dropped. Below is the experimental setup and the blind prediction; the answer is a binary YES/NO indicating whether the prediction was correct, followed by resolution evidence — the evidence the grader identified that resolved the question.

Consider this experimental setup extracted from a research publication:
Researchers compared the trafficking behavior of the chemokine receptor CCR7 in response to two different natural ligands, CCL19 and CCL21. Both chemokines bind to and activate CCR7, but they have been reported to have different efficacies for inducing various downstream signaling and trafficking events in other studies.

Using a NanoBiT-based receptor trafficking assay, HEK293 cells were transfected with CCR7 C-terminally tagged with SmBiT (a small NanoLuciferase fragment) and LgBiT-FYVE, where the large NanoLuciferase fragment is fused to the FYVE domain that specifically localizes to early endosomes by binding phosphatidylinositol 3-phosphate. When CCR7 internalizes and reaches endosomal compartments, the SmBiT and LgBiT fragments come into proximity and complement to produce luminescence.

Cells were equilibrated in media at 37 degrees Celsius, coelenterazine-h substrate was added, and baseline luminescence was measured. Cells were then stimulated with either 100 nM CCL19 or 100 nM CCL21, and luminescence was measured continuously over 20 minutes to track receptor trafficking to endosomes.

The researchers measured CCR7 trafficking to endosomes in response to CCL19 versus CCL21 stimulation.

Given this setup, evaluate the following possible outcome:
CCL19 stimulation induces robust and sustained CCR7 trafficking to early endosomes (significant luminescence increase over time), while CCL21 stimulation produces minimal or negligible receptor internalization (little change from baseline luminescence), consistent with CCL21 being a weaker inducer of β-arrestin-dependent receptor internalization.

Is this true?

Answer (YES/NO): NO